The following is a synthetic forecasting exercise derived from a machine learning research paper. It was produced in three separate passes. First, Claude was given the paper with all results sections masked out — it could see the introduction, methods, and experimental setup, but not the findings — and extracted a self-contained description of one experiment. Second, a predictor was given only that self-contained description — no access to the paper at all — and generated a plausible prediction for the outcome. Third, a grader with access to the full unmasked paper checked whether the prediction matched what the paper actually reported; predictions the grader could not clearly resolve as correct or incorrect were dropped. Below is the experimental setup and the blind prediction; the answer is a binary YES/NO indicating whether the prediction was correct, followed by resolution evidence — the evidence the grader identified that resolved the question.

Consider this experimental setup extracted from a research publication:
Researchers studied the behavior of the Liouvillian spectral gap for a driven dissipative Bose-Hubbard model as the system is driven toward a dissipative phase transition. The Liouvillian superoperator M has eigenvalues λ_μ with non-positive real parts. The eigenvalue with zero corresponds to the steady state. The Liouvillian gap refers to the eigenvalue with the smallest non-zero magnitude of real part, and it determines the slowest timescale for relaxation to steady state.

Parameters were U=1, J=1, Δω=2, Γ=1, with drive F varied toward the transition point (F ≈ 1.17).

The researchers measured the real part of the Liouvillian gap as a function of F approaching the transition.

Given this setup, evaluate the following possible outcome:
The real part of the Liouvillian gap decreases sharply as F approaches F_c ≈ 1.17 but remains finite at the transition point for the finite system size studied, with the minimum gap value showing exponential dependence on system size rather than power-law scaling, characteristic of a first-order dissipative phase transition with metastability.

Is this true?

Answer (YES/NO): NO